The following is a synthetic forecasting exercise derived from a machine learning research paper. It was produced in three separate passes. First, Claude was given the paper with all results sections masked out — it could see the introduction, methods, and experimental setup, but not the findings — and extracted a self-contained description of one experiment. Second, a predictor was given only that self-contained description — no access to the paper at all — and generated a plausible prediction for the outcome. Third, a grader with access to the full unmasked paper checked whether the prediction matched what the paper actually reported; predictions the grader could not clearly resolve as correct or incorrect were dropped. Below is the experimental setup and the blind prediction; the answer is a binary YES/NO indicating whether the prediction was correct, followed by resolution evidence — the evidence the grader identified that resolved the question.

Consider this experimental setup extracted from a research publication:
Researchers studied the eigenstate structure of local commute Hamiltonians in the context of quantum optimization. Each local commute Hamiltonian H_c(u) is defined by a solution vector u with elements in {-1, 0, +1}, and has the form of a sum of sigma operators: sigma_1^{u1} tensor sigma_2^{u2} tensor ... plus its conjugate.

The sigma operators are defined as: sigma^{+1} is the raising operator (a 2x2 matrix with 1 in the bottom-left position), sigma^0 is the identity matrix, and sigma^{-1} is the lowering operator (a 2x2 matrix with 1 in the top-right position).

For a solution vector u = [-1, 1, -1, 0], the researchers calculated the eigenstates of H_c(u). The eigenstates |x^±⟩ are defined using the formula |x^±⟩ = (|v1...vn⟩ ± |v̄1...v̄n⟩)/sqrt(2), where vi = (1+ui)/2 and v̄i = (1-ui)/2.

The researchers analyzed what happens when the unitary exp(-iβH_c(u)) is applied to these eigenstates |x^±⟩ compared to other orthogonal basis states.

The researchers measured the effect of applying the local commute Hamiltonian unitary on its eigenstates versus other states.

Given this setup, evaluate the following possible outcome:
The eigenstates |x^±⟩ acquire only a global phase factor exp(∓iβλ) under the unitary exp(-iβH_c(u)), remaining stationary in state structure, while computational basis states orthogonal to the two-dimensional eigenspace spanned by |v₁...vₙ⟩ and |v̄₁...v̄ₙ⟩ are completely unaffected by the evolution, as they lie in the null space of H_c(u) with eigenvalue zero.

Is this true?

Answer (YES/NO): YES